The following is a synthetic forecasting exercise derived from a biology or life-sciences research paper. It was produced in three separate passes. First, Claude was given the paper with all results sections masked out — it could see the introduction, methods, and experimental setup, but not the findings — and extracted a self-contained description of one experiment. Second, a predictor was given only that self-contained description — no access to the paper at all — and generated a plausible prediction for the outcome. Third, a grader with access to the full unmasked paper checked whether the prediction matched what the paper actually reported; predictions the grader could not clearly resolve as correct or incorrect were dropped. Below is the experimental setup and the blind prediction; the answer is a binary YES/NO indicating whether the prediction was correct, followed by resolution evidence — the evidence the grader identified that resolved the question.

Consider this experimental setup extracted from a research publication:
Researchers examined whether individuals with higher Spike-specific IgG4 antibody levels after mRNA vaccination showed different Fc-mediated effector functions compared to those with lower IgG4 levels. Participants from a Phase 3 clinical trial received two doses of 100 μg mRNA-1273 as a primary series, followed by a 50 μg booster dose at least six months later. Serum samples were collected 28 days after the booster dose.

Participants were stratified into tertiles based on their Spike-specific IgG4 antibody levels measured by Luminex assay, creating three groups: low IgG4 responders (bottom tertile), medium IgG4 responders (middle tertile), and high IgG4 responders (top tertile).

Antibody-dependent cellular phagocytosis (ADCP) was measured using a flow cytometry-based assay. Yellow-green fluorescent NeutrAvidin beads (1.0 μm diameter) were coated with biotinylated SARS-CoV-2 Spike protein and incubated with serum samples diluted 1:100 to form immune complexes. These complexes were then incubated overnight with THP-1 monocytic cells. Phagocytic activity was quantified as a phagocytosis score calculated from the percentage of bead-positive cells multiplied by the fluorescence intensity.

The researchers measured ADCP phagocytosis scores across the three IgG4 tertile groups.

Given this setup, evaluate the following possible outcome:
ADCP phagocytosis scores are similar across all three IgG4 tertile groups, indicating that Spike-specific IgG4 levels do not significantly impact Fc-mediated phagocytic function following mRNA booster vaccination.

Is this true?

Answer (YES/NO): YES